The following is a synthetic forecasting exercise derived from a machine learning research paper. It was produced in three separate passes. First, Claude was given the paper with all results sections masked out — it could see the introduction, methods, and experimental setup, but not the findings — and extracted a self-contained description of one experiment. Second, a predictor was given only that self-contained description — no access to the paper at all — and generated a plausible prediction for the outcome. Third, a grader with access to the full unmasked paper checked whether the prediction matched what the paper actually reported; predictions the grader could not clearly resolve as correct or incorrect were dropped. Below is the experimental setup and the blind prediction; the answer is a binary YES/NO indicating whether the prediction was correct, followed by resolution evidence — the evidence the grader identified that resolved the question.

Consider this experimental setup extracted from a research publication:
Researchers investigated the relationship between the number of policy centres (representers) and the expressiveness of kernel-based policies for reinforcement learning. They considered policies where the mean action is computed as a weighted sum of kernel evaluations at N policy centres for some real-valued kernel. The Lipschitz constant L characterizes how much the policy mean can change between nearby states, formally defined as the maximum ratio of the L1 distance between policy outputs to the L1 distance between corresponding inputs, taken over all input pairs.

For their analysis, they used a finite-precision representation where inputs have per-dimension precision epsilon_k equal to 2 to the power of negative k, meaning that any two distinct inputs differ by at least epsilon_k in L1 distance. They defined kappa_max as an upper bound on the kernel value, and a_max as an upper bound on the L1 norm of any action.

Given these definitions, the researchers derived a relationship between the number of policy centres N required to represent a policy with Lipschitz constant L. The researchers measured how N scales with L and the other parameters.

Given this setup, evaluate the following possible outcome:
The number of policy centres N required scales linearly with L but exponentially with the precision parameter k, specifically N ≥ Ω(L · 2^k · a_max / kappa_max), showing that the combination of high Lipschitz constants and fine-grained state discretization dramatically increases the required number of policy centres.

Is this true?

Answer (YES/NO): NO